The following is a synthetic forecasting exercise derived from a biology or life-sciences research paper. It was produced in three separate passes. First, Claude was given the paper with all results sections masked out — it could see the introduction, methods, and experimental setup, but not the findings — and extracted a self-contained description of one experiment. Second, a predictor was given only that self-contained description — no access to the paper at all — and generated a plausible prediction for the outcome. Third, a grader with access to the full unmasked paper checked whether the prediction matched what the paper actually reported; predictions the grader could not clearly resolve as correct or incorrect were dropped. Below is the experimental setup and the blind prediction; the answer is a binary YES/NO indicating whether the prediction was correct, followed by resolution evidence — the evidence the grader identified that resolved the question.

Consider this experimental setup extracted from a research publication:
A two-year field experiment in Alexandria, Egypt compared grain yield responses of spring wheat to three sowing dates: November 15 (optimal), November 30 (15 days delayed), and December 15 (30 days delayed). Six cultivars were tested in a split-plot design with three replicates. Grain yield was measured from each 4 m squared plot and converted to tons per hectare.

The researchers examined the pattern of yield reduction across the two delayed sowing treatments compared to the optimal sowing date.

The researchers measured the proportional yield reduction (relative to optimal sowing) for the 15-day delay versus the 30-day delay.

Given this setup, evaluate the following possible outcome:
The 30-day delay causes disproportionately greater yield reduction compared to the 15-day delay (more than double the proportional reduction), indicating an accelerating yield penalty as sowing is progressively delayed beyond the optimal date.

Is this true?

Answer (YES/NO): YES